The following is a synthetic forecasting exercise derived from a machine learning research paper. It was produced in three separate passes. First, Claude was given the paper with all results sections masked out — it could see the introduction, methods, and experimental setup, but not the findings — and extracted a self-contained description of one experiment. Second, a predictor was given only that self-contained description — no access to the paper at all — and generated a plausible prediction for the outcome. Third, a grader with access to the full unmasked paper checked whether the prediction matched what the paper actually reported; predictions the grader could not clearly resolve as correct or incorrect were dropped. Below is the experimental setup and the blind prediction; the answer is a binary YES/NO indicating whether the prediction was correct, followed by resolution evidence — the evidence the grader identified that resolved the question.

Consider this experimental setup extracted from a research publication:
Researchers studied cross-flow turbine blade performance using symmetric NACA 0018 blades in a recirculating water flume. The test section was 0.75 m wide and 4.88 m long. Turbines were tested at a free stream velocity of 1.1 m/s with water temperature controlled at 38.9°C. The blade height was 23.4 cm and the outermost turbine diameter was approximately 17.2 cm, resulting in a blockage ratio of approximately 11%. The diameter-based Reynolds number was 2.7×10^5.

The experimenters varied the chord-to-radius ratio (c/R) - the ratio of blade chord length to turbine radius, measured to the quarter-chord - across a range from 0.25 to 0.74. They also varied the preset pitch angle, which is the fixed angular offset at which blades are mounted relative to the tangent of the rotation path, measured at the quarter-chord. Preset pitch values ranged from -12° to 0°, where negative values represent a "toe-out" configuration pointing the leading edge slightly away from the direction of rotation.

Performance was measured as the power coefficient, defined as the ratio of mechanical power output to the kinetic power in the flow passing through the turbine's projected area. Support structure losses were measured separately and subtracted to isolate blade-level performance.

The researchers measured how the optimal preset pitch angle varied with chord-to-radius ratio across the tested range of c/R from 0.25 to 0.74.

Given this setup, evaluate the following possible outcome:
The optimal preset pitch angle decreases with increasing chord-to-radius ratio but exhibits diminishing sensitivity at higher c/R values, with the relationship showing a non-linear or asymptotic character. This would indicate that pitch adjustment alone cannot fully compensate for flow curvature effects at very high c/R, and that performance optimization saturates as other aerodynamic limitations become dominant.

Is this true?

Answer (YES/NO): NO